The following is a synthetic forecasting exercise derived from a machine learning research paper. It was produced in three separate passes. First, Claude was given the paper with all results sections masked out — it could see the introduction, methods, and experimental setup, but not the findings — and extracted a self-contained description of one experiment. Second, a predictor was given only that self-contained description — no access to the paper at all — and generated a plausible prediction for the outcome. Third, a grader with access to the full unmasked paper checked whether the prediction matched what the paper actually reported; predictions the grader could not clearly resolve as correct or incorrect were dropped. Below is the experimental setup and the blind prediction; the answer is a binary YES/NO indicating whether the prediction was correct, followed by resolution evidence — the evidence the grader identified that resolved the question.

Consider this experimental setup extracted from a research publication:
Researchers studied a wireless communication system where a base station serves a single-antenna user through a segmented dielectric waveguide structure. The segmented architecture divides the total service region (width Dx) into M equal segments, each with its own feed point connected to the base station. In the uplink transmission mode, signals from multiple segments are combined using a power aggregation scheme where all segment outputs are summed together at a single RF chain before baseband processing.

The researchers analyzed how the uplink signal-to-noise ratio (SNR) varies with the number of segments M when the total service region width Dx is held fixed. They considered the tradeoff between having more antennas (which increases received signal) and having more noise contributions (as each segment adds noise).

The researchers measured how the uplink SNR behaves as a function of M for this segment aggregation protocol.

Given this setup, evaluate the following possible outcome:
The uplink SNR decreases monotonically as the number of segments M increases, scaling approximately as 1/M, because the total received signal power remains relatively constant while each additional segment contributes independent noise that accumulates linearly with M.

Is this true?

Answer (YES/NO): NO